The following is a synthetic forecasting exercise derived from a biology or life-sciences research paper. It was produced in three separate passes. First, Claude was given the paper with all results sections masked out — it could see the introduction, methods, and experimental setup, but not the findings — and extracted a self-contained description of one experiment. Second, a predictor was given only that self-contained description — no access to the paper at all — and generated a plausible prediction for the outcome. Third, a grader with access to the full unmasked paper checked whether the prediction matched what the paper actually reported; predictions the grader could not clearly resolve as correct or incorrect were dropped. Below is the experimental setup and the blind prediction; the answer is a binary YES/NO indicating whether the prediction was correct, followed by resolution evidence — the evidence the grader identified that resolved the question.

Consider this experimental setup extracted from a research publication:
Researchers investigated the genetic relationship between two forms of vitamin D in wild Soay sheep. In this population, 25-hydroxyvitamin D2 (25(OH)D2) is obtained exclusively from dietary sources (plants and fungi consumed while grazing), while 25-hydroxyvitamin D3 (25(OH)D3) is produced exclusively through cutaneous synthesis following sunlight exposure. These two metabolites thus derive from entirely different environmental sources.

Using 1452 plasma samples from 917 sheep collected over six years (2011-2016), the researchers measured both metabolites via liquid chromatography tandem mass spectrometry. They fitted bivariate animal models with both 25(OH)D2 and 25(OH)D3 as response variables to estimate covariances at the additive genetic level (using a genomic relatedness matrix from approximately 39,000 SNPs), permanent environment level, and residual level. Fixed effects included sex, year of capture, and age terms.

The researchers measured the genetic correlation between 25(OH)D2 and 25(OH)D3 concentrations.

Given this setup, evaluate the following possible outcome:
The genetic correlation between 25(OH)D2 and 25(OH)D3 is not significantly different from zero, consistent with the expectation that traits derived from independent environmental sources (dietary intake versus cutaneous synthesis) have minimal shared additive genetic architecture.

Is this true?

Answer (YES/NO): NO